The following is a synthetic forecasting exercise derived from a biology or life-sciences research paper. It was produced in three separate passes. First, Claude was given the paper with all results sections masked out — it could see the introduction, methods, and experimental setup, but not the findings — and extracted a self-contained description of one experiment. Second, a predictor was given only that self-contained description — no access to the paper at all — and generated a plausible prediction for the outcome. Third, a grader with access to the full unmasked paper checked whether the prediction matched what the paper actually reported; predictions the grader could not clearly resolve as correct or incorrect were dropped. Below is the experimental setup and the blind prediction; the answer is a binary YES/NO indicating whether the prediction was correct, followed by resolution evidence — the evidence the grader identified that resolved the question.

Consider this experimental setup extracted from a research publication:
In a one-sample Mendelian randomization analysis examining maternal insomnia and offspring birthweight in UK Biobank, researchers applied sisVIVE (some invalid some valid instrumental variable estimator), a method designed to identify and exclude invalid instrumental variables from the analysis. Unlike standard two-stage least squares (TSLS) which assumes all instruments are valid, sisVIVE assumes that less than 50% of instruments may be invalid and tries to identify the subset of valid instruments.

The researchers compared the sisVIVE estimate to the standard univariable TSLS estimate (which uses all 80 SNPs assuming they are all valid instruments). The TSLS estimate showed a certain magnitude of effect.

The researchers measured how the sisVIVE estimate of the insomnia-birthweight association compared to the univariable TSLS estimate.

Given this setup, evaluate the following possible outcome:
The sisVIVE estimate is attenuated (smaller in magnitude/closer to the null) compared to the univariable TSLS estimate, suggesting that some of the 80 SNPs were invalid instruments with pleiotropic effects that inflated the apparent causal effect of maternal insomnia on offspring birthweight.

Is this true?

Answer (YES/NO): NO